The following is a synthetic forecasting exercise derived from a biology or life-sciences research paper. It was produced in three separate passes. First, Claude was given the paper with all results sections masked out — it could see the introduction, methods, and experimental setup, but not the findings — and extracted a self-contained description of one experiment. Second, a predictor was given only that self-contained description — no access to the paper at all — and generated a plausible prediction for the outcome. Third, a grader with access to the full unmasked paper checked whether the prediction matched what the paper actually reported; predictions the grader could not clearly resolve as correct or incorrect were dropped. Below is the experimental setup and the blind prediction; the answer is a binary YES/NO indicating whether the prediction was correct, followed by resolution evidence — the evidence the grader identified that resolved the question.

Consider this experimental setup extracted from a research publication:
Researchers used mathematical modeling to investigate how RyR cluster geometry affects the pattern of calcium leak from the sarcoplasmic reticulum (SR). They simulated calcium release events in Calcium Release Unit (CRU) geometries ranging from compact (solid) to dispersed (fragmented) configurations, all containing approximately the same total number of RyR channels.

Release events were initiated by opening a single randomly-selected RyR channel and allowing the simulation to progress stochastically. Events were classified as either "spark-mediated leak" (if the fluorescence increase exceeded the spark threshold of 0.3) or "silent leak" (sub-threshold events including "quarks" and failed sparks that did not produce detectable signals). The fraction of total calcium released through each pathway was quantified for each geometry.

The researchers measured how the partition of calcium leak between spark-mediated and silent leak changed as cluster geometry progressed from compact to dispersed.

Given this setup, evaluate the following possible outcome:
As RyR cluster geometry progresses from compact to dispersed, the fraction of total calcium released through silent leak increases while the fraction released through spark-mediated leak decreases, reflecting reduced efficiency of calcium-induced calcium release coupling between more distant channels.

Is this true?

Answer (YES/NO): YES